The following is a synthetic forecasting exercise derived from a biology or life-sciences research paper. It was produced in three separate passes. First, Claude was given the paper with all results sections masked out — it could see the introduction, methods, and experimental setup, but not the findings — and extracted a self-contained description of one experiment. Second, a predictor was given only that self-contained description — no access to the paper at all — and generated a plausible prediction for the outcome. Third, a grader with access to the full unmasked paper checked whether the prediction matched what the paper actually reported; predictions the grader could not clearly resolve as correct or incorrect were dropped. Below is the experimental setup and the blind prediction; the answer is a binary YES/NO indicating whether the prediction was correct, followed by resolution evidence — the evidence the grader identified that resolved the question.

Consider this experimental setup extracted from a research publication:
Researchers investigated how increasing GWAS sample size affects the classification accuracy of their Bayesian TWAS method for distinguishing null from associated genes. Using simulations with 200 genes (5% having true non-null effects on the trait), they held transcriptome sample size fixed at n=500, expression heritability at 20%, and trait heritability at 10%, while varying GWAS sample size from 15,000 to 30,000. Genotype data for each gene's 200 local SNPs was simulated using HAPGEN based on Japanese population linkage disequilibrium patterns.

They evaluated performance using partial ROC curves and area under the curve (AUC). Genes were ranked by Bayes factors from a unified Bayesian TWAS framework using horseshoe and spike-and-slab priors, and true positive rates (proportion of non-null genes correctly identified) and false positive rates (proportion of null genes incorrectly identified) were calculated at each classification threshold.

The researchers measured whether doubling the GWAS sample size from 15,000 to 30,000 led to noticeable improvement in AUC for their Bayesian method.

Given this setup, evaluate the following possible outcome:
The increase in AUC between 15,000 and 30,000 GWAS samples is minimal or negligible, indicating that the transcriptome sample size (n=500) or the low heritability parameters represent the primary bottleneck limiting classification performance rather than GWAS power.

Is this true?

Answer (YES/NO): NO